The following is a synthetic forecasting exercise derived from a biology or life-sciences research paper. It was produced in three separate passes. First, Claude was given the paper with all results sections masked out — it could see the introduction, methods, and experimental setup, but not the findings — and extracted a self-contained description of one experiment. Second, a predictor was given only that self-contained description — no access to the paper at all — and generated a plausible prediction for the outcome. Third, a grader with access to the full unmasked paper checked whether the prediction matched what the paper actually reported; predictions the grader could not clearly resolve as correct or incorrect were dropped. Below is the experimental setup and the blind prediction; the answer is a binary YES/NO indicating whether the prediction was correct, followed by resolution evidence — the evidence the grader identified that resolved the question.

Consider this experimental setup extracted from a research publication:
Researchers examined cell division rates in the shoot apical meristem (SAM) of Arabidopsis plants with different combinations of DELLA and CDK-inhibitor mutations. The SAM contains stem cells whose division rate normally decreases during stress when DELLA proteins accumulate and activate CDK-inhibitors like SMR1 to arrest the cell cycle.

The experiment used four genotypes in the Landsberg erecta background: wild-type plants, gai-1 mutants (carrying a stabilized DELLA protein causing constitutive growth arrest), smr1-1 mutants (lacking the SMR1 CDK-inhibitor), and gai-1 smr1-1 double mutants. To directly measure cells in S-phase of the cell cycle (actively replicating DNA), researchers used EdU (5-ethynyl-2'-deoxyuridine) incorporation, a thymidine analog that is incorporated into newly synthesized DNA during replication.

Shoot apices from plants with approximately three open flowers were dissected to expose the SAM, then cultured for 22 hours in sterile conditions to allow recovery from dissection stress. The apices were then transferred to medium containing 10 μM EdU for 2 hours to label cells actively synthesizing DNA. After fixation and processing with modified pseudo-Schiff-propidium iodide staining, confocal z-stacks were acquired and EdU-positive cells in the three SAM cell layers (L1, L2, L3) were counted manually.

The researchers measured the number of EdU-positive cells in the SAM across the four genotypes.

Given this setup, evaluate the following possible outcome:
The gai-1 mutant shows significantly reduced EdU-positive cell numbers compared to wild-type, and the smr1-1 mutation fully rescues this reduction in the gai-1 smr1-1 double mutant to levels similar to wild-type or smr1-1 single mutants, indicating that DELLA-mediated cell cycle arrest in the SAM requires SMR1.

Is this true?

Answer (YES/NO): YES